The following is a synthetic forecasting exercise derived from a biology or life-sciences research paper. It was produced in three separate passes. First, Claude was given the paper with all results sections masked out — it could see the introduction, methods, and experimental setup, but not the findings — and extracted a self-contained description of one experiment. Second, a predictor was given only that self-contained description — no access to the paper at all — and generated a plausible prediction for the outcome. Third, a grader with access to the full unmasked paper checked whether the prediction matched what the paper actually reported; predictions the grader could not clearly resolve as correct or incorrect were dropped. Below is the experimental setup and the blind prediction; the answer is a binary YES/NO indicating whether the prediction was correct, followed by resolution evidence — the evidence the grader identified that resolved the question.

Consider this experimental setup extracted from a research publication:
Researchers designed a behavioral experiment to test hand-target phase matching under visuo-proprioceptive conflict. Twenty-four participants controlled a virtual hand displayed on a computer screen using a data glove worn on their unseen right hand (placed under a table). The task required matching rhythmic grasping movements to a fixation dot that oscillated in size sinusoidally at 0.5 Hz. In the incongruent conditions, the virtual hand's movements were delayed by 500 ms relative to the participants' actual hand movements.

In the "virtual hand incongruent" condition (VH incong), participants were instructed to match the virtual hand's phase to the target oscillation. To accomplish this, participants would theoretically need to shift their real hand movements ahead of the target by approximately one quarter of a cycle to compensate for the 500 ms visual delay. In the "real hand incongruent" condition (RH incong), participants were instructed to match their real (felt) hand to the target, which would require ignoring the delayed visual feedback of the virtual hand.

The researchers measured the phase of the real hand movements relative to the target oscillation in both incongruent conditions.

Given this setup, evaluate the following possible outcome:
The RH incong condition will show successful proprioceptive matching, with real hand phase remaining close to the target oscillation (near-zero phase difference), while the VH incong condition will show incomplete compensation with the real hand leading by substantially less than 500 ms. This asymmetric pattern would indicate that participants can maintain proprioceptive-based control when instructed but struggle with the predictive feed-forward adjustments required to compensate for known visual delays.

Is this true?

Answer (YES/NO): NO